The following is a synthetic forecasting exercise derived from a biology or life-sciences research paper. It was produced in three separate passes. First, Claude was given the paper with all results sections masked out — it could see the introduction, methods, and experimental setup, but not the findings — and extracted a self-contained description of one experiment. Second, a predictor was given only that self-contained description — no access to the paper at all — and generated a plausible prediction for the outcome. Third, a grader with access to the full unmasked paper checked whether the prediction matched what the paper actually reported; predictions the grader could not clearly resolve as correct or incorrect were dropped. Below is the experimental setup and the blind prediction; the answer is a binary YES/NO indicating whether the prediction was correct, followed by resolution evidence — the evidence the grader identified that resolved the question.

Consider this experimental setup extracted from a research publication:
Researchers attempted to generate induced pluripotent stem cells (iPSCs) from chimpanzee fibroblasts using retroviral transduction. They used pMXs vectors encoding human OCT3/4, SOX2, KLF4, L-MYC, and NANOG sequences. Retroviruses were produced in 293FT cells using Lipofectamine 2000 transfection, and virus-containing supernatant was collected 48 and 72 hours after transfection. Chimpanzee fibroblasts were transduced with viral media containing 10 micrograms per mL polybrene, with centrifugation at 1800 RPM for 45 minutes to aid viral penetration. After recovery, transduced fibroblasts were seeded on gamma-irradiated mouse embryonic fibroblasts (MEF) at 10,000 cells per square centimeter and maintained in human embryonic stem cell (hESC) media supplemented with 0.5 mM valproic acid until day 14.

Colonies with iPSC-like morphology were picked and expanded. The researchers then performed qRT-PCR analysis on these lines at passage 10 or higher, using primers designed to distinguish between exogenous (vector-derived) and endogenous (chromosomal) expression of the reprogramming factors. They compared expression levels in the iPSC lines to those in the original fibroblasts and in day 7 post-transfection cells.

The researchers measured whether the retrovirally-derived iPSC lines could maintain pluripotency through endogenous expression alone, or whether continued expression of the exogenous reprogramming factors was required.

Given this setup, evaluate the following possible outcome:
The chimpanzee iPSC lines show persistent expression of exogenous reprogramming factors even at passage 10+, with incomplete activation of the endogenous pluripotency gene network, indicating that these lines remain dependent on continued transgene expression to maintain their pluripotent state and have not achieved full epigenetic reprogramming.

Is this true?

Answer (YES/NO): YES